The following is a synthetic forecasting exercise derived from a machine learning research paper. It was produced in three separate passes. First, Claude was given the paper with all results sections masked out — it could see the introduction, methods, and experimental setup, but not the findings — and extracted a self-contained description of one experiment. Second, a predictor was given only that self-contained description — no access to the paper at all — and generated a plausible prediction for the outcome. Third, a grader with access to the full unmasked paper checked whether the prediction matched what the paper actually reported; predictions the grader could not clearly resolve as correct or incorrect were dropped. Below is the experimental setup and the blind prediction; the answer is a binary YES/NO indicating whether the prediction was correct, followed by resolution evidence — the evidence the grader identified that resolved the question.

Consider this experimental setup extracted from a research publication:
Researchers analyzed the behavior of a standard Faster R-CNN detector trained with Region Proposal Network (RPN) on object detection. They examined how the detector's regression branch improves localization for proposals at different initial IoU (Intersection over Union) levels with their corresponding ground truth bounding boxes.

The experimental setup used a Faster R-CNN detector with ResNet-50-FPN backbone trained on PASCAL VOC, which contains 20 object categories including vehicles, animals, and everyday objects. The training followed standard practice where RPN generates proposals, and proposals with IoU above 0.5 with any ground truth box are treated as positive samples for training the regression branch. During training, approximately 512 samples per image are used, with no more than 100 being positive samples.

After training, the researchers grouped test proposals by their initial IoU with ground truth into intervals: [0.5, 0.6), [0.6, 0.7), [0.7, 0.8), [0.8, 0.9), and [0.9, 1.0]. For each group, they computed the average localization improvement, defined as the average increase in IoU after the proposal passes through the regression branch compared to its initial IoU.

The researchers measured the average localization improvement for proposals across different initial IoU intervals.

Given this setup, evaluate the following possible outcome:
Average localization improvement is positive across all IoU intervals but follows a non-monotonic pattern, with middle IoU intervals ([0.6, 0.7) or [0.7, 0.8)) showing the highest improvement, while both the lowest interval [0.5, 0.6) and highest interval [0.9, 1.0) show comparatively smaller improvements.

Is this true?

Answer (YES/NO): NO